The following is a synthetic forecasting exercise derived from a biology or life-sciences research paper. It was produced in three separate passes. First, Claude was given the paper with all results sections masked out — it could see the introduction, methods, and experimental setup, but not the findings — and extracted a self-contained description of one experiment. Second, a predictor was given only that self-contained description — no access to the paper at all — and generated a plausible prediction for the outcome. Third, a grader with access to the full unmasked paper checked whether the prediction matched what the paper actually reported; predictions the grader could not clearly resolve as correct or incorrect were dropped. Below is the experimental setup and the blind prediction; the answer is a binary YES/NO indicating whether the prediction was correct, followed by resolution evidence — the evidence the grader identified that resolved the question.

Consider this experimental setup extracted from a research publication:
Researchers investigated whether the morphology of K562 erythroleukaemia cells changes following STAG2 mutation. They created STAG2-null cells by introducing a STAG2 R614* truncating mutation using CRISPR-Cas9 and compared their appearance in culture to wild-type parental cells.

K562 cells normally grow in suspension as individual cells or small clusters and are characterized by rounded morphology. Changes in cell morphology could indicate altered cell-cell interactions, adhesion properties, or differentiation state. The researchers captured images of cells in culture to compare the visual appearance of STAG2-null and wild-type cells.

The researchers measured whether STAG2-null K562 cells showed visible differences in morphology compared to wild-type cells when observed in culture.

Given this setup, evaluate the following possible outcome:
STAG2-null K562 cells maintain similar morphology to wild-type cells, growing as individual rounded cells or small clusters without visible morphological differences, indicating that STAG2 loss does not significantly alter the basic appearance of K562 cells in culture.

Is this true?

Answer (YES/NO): NO